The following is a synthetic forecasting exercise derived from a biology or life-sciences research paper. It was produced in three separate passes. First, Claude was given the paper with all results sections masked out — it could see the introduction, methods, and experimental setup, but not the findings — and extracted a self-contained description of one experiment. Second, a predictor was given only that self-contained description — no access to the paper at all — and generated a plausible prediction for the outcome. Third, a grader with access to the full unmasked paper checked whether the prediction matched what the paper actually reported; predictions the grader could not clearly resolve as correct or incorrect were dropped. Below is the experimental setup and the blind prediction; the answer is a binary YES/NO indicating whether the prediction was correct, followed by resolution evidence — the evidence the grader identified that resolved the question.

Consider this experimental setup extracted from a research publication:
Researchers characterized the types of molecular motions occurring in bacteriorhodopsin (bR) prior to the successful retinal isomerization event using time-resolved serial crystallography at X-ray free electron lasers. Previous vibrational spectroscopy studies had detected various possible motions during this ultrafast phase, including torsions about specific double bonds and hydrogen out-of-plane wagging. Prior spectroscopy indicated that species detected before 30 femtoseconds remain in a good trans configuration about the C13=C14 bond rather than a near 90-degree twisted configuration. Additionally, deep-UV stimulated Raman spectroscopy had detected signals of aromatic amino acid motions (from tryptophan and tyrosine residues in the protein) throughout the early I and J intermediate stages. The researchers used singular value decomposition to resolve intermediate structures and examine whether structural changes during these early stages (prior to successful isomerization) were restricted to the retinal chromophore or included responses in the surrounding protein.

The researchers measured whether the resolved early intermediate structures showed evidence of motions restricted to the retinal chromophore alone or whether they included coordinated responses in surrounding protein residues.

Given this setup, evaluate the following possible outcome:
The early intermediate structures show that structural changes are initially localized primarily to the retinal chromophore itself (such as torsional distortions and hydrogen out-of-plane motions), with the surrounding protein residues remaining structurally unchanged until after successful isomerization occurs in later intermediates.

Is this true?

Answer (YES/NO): NO